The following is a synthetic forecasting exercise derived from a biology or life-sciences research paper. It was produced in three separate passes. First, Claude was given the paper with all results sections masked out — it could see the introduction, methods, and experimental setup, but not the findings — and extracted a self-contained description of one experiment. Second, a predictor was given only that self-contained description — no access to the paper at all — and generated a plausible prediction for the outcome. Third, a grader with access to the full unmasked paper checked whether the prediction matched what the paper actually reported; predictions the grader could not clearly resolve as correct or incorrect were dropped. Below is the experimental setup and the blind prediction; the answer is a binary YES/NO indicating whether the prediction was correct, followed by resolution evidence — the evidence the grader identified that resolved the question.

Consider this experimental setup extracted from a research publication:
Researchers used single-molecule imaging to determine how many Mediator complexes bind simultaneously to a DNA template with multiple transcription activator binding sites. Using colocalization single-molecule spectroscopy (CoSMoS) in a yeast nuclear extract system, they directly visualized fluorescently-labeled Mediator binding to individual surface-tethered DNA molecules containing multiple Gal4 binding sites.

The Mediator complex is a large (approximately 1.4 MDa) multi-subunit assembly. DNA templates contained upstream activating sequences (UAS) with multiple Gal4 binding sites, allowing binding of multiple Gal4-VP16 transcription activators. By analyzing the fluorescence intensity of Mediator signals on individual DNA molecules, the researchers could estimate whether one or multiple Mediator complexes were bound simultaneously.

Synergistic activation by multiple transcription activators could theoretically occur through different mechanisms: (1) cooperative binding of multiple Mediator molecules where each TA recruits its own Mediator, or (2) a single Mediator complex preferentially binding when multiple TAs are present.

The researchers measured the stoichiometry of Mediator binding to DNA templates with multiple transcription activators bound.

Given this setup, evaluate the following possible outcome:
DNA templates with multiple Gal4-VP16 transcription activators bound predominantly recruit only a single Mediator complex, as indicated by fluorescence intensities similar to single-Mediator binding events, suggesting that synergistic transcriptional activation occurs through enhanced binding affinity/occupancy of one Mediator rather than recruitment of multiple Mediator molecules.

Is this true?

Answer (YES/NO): YES